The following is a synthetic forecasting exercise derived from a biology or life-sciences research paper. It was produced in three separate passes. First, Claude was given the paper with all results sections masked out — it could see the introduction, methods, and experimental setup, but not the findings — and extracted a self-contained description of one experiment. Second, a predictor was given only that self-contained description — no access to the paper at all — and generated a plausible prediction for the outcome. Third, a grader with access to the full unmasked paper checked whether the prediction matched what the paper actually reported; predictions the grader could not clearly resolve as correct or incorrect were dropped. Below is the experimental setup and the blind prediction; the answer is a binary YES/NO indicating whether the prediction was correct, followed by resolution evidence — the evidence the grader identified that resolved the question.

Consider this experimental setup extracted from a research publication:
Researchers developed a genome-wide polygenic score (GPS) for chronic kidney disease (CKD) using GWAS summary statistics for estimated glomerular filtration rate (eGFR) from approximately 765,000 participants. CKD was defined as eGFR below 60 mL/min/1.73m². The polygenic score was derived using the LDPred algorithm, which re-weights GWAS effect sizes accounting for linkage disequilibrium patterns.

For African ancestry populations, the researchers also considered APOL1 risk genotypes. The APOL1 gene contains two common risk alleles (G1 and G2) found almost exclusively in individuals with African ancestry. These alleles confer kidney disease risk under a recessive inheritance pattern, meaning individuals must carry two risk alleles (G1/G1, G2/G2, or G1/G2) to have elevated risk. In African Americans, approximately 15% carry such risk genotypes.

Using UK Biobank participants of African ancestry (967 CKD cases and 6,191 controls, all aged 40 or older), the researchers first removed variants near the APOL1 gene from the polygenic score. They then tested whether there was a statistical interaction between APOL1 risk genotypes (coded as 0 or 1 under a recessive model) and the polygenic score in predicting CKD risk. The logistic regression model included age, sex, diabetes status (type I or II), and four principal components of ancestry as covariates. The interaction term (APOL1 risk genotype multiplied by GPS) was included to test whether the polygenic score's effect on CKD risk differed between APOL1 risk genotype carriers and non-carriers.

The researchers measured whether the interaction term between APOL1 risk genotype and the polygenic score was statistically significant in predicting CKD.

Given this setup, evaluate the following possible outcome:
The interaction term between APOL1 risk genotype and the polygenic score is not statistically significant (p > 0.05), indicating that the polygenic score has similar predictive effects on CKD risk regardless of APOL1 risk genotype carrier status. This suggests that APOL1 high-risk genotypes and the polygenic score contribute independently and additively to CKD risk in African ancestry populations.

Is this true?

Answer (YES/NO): YES